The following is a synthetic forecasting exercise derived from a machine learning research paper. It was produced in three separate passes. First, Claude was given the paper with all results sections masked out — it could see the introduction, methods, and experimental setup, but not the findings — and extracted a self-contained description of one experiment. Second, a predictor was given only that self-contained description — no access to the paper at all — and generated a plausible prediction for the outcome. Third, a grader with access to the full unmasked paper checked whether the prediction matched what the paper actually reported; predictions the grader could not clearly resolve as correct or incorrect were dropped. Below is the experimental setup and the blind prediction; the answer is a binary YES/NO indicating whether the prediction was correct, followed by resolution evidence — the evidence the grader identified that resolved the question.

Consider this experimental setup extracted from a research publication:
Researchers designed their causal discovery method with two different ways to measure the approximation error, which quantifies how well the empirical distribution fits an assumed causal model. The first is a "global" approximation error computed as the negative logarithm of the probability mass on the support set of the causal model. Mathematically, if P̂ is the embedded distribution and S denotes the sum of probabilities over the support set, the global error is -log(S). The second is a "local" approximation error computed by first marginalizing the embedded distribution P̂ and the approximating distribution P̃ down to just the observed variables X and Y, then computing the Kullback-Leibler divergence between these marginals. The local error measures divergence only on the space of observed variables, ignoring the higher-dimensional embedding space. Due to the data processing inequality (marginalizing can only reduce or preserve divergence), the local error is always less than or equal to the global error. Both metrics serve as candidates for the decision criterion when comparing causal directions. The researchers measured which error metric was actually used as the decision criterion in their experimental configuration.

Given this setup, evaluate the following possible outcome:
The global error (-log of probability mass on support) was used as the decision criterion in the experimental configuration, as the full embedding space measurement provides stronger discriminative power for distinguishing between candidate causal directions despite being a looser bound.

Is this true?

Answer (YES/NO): NO